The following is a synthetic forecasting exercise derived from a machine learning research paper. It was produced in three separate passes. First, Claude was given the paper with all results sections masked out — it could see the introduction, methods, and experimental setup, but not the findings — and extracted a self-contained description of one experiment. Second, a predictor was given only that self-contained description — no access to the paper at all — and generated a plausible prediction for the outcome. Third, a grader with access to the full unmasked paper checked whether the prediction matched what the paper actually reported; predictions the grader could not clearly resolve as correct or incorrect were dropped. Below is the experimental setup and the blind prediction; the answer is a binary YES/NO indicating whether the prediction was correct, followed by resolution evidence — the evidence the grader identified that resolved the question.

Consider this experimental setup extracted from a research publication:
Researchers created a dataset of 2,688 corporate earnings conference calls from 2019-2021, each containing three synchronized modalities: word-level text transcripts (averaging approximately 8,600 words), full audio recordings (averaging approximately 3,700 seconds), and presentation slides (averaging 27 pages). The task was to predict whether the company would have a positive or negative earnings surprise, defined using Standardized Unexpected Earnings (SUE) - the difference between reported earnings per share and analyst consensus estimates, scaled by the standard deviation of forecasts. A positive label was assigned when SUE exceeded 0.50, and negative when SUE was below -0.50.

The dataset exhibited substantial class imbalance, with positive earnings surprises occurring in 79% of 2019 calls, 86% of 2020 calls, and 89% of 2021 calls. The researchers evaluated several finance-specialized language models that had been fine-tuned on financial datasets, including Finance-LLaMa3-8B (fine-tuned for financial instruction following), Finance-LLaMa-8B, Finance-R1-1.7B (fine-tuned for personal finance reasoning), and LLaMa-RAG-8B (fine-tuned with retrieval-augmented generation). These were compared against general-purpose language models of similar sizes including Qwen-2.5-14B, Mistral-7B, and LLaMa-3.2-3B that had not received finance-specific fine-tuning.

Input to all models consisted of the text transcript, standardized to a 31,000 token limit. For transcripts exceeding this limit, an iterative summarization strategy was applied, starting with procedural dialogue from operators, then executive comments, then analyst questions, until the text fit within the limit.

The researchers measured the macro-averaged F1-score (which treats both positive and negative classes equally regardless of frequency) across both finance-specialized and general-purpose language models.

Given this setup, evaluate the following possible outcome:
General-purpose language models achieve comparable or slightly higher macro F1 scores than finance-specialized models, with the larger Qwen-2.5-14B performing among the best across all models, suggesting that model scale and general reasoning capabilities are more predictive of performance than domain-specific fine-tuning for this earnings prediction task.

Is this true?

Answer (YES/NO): NO